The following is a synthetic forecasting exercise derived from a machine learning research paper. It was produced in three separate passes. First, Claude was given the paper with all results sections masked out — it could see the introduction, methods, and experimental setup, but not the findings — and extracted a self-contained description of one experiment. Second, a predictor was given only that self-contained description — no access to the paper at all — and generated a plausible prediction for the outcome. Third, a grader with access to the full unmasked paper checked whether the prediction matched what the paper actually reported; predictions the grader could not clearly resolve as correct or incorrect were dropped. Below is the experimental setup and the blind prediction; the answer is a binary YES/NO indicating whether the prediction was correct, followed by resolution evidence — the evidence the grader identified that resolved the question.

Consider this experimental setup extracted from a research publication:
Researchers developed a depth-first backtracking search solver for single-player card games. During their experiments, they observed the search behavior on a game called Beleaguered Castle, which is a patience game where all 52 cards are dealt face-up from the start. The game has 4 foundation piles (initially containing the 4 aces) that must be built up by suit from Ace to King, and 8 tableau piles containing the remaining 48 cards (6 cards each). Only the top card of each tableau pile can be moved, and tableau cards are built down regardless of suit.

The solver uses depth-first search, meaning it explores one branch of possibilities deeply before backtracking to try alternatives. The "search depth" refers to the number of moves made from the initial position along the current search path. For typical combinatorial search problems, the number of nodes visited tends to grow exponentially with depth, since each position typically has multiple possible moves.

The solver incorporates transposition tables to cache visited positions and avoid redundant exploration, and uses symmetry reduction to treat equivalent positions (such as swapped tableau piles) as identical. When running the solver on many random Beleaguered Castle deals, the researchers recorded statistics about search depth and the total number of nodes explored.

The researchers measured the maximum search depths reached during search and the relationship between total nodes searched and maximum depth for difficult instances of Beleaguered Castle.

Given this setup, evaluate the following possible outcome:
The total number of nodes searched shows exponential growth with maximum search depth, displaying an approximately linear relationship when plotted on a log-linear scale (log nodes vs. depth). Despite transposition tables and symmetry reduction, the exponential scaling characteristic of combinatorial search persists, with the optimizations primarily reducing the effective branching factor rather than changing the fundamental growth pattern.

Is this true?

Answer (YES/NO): NO